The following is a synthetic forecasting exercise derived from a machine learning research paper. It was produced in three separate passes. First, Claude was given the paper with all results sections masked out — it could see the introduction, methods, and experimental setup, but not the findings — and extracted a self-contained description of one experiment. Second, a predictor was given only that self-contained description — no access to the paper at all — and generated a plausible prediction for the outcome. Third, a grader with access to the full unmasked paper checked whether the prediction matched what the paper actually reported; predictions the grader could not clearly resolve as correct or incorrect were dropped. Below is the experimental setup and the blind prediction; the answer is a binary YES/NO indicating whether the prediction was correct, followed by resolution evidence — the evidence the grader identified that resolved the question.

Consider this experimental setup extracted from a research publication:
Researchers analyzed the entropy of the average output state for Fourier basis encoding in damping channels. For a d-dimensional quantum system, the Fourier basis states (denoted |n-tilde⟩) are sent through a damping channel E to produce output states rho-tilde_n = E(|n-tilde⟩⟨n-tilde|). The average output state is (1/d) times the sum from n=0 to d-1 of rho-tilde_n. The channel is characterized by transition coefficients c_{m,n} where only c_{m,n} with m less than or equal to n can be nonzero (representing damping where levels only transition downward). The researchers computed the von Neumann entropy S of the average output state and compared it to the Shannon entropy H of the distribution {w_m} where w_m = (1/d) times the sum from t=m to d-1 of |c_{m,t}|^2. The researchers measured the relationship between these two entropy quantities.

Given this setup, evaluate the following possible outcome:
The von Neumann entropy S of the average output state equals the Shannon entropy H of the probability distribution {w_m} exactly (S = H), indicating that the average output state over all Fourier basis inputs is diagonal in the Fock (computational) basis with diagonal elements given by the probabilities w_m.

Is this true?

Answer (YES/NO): YES